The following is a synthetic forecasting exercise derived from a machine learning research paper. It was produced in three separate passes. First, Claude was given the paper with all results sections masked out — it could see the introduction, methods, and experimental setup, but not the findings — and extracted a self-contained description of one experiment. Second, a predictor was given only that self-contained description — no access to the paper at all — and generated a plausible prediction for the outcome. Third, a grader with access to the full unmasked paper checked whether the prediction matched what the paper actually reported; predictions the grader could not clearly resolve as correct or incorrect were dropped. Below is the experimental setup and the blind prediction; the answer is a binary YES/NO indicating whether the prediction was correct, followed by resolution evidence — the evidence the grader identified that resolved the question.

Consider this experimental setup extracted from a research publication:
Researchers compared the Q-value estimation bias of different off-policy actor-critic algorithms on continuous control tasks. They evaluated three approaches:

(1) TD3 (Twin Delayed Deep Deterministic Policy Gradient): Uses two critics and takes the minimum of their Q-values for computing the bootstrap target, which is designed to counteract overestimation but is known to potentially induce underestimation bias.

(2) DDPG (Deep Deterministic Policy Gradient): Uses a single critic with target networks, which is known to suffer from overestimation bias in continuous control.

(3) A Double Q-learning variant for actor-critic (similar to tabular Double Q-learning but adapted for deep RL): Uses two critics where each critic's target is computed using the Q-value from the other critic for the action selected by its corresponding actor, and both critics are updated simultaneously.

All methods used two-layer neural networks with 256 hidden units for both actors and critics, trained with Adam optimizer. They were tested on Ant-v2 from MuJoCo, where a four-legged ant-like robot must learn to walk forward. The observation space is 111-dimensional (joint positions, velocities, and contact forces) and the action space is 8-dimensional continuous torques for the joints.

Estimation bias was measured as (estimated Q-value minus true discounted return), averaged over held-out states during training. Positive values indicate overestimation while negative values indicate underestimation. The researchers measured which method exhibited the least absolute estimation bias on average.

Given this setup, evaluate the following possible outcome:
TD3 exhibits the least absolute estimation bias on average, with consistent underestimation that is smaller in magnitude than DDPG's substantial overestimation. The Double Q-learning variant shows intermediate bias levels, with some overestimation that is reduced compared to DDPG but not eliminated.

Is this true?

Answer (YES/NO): NO